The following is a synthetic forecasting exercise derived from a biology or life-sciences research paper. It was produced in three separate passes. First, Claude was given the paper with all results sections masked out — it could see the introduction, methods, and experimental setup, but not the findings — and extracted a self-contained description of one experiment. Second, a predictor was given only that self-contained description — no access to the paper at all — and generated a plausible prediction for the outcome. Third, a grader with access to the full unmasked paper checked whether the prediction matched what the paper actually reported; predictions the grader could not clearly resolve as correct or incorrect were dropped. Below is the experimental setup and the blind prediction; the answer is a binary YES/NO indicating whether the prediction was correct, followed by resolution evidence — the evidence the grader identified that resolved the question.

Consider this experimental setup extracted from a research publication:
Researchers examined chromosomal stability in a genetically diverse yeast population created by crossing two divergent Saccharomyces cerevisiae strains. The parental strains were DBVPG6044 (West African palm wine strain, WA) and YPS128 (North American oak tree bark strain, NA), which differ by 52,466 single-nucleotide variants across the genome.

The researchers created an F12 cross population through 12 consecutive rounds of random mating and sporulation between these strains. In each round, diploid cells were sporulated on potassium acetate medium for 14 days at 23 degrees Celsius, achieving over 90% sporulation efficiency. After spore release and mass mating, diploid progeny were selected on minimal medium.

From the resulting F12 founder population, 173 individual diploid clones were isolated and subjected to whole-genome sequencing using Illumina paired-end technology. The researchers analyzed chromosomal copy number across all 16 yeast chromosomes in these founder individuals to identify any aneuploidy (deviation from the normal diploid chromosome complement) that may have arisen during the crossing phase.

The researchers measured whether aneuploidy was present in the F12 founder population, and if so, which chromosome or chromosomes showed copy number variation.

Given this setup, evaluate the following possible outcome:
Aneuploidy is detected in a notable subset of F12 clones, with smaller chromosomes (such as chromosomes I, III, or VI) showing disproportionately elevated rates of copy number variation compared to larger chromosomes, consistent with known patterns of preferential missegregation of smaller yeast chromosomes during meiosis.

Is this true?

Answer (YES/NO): NO